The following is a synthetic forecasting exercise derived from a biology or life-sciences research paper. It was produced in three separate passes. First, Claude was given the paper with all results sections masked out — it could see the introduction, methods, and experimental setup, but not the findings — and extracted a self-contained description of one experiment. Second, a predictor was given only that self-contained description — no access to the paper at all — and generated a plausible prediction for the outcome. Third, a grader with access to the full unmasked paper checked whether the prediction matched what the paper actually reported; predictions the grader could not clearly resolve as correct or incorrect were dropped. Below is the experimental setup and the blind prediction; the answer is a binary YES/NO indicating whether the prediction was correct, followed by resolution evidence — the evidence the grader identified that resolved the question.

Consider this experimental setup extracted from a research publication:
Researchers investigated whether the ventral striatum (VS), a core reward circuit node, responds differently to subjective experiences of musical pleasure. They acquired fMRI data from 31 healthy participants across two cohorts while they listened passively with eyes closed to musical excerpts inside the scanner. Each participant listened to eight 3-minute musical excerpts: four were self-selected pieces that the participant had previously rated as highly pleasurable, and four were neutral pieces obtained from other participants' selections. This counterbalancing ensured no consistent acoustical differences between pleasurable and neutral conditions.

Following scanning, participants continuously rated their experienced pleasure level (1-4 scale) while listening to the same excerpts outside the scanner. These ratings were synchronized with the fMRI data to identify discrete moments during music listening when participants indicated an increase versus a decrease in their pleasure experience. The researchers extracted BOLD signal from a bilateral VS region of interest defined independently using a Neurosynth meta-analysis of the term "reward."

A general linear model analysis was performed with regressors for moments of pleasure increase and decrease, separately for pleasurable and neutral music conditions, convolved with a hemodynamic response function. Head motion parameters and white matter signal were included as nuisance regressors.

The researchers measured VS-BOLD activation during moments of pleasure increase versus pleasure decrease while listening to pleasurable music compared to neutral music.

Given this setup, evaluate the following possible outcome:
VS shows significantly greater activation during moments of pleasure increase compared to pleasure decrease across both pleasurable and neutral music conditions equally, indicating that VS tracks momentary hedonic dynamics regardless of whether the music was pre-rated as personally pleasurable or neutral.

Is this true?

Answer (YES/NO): NO